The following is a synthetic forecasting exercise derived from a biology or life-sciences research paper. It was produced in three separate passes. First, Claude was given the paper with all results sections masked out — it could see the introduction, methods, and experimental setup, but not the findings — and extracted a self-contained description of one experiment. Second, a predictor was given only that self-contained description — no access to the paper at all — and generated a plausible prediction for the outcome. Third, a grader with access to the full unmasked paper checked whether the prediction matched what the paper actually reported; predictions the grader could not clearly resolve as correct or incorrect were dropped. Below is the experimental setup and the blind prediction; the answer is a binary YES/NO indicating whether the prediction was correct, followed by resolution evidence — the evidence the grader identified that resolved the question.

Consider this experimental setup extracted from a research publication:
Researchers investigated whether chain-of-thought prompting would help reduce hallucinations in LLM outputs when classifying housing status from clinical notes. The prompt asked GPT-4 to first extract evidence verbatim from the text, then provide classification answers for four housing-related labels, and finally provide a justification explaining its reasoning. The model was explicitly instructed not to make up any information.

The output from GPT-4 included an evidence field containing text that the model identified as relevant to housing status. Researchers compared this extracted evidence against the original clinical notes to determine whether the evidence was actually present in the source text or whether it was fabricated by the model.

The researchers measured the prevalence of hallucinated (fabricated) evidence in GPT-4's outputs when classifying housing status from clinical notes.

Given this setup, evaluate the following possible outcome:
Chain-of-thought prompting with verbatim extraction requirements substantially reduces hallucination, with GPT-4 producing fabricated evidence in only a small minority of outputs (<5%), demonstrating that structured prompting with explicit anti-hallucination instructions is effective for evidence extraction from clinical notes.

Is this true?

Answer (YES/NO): YES